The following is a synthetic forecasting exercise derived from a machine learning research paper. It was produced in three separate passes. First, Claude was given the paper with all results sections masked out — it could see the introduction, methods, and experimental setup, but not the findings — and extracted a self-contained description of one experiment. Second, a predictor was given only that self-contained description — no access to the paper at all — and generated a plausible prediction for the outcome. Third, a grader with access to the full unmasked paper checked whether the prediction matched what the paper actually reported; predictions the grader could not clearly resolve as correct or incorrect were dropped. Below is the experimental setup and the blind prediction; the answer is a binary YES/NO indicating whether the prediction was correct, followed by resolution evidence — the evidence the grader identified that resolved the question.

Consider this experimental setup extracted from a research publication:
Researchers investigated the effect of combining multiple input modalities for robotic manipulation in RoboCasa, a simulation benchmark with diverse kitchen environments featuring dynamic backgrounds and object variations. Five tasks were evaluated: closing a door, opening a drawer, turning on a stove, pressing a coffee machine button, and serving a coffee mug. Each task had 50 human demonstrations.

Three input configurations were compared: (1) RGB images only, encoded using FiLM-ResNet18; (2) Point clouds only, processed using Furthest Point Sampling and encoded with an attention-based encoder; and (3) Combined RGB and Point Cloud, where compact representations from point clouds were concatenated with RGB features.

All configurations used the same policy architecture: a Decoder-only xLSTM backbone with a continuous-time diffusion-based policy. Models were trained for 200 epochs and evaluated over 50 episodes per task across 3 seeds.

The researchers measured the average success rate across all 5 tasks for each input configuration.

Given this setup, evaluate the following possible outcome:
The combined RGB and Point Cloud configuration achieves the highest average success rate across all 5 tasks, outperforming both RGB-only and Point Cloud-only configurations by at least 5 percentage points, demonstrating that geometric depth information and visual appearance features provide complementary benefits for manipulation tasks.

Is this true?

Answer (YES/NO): YES